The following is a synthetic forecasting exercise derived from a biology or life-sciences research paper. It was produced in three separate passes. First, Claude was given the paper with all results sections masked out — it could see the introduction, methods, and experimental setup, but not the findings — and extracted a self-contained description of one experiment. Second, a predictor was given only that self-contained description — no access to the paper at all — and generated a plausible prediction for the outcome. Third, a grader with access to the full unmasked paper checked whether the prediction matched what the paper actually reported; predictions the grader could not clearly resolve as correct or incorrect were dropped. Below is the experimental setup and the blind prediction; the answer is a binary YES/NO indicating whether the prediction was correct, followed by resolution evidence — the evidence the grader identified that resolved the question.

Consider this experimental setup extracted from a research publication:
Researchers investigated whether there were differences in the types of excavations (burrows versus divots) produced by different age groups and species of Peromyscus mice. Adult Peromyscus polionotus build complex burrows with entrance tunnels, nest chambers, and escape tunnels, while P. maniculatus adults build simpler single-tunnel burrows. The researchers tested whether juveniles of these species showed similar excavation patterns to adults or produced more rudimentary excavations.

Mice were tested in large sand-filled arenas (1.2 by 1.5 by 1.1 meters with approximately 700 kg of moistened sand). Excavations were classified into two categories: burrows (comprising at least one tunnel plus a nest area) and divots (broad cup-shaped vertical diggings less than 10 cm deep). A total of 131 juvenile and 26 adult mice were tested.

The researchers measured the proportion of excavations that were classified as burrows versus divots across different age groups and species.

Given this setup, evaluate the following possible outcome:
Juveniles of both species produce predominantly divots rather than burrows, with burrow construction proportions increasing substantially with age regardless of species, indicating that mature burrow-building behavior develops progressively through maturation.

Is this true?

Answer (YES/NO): NO